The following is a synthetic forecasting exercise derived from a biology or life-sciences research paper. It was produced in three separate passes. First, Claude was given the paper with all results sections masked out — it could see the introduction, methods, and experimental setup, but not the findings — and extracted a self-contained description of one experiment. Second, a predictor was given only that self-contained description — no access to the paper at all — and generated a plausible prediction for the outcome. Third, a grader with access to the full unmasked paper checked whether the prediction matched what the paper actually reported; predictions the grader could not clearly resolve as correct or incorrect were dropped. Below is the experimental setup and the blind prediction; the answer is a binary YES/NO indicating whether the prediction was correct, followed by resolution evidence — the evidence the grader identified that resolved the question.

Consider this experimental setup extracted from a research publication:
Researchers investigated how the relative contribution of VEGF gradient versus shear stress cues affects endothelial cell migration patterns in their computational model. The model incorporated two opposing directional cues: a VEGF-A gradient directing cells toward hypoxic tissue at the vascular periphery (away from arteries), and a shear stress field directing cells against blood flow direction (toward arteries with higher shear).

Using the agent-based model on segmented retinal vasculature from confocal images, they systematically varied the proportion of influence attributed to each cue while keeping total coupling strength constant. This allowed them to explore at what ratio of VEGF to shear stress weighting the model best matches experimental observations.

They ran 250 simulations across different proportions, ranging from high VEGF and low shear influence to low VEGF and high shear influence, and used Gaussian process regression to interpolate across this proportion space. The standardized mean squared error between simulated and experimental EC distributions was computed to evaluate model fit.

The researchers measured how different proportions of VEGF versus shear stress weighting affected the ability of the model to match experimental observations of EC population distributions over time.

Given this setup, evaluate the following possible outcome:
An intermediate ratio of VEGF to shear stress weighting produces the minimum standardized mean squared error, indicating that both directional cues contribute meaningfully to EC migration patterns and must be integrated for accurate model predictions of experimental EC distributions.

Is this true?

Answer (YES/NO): YES